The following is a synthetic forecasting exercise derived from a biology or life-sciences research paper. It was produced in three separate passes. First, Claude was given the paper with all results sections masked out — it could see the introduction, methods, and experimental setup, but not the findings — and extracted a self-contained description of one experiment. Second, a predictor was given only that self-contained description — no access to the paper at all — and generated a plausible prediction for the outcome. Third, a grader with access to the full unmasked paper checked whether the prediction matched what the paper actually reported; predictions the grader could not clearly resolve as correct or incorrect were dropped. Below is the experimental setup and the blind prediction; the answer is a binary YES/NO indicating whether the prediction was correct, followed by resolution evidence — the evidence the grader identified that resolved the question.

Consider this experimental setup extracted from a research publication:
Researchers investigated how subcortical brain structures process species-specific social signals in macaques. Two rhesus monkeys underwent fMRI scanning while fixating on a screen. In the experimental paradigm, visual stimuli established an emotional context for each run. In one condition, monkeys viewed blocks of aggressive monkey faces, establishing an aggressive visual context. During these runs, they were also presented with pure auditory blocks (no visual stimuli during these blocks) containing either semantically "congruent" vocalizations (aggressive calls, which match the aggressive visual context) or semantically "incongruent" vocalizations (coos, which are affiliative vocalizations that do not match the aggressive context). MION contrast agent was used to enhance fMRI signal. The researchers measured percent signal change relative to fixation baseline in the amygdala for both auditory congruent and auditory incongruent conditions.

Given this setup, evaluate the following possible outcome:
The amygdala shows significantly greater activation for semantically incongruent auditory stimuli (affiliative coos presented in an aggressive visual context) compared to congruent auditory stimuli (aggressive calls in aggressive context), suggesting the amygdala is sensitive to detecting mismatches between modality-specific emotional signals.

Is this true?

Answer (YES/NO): NO